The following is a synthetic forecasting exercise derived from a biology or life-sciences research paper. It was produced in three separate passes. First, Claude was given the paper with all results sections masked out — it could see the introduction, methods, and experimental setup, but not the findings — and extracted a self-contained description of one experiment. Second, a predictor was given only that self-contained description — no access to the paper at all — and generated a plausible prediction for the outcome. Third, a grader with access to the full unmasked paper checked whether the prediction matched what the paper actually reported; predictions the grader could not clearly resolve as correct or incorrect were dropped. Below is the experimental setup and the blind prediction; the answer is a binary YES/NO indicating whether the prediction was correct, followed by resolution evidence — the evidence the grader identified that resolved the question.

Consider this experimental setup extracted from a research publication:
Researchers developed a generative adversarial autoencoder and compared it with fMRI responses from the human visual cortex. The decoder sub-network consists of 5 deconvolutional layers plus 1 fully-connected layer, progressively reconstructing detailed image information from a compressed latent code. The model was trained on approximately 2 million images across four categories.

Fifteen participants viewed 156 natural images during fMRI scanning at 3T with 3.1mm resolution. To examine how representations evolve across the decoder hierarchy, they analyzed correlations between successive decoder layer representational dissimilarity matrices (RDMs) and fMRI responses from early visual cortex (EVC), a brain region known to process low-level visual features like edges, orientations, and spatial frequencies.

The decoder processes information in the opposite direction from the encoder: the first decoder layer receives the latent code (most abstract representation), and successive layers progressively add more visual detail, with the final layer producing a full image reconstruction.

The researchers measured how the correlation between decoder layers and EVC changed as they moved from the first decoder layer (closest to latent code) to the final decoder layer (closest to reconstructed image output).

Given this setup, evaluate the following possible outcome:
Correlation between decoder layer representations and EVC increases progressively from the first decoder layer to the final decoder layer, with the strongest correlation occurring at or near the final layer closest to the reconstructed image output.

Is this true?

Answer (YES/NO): YES